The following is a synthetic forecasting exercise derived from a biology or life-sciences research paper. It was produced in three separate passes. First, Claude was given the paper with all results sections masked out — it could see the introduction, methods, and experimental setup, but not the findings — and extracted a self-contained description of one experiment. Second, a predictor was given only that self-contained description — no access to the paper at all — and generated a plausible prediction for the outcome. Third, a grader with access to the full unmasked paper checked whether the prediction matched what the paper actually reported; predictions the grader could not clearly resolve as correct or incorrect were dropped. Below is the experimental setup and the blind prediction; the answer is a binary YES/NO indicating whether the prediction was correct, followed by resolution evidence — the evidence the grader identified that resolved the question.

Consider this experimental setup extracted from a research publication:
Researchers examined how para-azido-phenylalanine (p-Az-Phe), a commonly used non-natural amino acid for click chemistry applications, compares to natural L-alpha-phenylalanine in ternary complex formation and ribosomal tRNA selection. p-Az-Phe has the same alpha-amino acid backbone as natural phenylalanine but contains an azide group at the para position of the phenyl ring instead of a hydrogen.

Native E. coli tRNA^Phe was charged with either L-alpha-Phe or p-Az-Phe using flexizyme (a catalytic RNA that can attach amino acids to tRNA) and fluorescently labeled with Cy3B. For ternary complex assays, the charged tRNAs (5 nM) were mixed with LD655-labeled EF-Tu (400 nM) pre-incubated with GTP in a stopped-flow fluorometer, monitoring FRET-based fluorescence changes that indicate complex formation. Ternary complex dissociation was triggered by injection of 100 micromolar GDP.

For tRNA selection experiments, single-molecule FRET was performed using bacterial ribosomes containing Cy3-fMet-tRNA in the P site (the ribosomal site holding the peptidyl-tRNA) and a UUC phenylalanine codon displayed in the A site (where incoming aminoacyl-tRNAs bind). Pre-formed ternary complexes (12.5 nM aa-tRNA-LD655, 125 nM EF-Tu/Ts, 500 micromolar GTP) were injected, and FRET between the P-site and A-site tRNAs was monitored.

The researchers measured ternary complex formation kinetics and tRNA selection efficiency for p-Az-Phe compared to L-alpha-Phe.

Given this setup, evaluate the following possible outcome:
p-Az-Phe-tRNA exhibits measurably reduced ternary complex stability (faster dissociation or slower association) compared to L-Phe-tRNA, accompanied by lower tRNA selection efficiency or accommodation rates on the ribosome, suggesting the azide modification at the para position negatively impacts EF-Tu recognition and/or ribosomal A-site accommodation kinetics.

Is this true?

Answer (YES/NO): NO